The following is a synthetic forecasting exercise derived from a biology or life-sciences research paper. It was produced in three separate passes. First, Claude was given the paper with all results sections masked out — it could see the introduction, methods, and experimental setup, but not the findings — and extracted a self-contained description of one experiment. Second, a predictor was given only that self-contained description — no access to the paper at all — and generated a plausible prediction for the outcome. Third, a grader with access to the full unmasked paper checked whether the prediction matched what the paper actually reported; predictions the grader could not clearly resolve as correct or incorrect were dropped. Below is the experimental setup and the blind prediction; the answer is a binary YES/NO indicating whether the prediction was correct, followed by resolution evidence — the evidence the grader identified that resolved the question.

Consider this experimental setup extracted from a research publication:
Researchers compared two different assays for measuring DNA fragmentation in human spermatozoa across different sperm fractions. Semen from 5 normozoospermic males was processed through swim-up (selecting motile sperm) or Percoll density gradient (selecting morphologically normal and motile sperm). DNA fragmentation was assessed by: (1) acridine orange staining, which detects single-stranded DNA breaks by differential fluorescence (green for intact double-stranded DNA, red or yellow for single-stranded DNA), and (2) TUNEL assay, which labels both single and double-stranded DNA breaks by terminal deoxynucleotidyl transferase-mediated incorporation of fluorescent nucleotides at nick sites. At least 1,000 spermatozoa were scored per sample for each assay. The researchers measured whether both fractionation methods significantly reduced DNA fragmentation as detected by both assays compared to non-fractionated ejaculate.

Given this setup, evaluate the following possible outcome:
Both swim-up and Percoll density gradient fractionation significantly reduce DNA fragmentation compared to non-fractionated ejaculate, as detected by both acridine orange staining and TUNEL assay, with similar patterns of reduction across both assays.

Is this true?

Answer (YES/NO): NO